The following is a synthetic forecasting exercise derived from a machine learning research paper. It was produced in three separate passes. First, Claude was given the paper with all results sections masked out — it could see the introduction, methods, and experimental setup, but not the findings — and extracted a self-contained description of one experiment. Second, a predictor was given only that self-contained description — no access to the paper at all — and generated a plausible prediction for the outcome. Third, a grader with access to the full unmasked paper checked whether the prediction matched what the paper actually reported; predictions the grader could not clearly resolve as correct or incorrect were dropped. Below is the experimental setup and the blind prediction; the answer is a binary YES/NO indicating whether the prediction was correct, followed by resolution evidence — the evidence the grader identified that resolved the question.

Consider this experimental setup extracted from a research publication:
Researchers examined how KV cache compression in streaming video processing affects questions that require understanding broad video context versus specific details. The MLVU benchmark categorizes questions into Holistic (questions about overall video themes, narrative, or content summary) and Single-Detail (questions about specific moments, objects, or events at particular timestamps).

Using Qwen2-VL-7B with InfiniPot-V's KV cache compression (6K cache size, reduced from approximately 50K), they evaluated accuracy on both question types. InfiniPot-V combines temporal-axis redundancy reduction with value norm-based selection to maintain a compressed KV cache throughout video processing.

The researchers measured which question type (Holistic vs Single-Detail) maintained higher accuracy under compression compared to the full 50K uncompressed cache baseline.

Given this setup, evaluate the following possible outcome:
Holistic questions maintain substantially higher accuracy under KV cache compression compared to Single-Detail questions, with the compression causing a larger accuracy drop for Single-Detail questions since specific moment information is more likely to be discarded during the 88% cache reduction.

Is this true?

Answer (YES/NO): YES